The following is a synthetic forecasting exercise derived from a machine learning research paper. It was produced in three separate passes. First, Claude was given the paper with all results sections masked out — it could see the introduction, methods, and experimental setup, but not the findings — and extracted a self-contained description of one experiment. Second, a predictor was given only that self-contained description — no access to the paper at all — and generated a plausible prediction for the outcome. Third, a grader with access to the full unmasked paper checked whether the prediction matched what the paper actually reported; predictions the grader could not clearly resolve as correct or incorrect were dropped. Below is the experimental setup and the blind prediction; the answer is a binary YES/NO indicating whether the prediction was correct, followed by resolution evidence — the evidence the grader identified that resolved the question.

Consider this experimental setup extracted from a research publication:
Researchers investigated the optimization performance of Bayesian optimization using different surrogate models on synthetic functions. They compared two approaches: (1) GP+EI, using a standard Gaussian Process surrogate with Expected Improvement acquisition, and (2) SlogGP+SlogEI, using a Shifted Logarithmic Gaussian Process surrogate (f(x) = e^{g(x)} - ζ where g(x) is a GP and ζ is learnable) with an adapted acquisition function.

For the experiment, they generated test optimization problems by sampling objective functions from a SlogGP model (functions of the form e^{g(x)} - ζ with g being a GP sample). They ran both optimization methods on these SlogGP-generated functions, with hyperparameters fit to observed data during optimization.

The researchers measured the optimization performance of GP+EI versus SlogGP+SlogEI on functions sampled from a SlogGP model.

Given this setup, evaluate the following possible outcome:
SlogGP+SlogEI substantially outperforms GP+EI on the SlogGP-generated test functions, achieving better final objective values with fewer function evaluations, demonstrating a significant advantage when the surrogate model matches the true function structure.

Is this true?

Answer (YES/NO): YES